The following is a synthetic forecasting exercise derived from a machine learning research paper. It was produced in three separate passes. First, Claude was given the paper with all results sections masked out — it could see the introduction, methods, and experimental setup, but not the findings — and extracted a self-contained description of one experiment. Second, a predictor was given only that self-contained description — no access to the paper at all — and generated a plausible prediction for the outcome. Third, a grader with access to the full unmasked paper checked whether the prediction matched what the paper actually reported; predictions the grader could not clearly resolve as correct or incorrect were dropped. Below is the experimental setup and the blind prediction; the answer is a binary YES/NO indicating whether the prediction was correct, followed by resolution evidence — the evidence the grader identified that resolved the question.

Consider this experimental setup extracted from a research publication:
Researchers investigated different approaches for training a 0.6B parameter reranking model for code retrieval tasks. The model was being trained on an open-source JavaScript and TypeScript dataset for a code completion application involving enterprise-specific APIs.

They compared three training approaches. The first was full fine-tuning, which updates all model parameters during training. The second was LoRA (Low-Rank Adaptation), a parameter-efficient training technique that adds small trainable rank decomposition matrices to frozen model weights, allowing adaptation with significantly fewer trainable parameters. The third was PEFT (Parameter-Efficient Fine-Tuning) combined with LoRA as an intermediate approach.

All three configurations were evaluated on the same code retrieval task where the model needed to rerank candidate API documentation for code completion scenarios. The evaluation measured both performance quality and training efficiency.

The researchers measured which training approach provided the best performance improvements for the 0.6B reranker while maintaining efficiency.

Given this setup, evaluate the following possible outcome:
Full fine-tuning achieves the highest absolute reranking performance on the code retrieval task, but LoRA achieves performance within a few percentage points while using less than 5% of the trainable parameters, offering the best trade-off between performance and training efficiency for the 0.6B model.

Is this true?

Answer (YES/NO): NO